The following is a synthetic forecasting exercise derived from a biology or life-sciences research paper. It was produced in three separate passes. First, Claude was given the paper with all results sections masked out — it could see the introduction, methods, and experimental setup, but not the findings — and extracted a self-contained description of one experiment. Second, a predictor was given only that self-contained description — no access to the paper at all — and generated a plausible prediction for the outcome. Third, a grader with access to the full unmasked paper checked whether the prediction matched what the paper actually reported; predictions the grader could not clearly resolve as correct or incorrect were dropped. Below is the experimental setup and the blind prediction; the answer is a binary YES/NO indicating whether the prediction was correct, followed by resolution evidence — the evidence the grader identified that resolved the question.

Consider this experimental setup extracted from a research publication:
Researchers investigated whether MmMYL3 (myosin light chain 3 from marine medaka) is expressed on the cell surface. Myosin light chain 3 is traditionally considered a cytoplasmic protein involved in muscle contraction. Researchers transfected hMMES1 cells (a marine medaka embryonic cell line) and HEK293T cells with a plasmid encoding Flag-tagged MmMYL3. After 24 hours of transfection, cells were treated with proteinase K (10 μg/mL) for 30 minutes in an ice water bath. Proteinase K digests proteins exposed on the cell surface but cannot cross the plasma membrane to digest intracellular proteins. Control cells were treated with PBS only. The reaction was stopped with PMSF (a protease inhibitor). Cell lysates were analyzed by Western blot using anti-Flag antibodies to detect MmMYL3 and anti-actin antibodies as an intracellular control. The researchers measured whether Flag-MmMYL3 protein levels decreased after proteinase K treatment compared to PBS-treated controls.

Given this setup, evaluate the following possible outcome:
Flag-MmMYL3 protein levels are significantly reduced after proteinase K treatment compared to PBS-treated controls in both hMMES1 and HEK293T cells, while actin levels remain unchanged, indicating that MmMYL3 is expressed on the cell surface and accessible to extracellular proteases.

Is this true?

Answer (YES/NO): YES